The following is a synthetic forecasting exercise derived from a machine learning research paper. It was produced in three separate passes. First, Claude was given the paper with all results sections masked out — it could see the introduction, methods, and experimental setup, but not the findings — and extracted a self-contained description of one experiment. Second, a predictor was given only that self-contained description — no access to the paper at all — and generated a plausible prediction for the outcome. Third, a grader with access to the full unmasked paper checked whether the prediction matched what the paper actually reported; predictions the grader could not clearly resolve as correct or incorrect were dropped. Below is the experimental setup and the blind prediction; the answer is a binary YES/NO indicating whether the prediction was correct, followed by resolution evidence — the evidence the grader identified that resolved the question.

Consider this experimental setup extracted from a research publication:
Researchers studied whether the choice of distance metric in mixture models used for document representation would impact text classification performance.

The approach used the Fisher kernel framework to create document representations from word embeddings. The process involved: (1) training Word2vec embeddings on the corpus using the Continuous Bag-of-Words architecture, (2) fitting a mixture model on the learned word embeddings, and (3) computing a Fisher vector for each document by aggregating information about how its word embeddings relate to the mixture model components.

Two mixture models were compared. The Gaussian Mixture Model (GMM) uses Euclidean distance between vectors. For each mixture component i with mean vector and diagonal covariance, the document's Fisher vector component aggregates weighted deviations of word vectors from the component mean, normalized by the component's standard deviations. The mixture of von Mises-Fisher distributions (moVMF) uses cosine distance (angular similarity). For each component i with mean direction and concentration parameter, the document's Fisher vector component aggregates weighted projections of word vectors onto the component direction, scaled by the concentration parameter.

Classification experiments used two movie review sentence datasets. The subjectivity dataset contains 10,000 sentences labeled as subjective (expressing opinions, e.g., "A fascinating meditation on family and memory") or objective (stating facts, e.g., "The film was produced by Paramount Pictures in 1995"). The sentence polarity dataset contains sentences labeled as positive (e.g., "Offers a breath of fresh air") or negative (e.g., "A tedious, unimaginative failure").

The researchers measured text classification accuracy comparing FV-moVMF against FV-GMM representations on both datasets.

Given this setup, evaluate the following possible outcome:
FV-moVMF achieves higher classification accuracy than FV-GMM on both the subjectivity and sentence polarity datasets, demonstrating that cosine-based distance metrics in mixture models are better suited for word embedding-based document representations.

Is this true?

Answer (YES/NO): NO